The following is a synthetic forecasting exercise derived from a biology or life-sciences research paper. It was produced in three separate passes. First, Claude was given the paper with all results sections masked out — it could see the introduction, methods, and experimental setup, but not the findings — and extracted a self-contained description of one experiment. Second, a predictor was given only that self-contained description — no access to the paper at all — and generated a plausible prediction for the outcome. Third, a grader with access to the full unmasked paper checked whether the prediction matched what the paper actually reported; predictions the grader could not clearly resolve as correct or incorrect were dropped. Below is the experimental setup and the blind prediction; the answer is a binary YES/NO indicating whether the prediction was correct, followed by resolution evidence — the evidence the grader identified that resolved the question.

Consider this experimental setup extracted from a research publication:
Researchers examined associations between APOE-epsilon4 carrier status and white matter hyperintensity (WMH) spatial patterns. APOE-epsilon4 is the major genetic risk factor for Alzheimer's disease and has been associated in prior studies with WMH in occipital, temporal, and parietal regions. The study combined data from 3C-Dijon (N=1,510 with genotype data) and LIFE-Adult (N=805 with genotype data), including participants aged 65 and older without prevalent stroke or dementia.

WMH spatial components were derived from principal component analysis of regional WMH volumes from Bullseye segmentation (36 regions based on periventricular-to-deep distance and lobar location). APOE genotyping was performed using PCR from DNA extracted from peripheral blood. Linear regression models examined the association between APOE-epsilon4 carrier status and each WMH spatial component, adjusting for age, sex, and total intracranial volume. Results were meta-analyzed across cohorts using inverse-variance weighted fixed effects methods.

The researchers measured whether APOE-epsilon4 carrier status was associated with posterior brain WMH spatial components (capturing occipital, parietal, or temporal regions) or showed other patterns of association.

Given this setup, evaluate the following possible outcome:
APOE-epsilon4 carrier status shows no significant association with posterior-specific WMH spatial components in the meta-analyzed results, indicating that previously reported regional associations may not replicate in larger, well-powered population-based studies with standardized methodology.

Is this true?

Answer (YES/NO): YES